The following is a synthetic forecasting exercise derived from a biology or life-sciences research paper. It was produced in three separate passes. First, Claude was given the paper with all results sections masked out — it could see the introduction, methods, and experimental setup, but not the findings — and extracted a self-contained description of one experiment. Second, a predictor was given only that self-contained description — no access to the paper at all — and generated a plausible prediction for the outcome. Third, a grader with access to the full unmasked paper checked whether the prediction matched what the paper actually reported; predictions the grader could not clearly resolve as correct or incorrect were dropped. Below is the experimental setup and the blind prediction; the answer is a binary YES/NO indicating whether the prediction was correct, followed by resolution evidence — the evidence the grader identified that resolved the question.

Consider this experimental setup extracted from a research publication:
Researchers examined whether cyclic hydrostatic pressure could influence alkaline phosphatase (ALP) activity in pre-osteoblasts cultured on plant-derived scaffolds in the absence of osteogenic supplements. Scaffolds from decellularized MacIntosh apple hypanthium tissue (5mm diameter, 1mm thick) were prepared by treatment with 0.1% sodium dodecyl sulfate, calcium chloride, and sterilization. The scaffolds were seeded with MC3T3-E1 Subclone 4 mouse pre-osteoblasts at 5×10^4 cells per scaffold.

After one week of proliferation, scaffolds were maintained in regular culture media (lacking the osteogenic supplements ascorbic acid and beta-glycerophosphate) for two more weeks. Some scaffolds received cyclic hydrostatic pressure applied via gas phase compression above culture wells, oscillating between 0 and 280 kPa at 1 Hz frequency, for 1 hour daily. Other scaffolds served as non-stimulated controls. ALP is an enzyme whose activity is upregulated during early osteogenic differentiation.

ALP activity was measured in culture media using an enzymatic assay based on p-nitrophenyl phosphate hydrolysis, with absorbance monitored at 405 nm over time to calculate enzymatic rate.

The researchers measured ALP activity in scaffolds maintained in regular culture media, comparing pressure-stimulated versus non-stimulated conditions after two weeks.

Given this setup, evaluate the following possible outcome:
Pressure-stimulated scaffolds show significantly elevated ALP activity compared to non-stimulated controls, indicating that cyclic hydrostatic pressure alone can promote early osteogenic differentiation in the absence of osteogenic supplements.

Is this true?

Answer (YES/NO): YES